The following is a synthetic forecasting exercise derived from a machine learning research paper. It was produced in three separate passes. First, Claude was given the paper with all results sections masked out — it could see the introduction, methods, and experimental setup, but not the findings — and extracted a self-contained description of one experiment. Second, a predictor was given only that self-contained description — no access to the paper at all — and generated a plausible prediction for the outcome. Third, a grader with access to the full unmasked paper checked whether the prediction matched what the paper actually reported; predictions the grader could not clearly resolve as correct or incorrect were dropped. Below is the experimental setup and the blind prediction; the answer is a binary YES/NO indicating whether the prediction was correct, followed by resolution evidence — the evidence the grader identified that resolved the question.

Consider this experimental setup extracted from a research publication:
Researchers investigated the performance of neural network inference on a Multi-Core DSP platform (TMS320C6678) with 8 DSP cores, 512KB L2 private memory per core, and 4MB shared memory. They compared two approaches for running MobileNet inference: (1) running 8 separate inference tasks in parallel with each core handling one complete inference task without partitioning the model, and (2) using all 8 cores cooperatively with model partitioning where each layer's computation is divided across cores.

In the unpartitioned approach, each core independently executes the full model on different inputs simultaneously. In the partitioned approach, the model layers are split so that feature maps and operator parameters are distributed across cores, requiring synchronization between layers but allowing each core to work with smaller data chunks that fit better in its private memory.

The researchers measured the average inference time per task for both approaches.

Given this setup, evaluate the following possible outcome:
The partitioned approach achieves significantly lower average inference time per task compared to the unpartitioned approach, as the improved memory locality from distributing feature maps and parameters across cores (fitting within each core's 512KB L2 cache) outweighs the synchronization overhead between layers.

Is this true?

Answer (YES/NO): YES